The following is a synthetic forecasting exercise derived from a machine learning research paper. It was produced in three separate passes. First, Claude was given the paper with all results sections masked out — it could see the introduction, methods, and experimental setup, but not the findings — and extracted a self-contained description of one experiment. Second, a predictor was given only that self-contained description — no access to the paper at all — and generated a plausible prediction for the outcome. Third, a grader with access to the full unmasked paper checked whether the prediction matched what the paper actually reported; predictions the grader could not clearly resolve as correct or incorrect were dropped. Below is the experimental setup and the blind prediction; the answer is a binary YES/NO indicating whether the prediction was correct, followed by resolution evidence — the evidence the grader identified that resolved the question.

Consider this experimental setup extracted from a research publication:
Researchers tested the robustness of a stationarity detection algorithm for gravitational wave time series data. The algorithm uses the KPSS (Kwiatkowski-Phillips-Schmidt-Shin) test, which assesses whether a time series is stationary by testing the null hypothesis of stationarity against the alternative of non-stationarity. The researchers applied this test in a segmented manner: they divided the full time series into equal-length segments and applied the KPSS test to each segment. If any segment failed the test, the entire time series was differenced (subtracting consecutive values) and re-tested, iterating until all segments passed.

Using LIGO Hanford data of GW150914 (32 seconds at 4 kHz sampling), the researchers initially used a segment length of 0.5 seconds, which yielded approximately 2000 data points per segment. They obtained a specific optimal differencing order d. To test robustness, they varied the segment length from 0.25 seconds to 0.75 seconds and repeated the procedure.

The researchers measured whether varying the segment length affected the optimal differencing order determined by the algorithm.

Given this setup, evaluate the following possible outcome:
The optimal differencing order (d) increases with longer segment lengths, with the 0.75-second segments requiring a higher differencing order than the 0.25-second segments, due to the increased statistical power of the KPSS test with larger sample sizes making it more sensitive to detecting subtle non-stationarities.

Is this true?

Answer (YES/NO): NO